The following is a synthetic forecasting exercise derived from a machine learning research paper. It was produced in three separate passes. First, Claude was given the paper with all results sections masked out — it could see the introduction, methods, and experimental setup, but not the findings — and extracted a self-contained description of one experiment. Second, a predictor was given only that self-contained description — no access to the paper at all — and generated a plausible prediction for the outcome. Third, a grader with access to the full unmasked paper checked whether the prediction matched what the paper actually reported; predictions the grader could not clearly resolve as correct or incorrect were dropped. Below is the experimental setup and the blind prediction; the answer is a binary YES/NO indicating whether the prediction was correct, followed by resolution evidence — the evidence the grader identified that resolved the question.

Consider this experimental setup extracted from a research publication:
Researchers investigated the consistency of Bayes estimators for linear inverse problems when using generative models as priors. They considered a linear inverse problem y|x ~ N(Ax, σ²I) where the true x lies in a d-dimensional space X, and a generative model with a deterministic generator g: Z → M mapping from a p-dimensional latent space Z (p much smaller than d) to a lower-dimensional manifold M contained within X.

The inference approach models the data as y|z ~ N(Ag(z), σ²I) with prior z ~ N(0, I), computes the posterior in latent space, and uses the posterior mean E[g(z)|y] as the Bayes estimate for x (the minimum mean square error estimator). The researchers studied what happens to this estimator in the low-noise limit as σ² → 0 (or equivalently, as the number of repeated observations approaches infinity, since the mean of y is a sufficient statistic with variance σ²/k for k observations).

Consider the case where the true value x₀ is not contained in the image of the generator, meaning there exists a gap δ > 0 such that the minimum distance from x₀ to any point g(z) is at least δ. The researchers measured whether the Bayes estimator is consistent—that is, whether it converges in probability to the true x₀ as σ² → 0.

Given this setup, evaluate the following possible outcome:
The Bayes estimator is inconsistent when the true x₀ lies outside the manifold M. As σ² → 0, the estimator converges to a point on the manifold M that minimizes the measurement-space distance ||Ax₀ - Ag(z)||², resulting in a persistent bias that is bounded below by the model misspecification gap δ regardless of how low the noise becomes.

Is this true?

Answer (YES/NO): YES